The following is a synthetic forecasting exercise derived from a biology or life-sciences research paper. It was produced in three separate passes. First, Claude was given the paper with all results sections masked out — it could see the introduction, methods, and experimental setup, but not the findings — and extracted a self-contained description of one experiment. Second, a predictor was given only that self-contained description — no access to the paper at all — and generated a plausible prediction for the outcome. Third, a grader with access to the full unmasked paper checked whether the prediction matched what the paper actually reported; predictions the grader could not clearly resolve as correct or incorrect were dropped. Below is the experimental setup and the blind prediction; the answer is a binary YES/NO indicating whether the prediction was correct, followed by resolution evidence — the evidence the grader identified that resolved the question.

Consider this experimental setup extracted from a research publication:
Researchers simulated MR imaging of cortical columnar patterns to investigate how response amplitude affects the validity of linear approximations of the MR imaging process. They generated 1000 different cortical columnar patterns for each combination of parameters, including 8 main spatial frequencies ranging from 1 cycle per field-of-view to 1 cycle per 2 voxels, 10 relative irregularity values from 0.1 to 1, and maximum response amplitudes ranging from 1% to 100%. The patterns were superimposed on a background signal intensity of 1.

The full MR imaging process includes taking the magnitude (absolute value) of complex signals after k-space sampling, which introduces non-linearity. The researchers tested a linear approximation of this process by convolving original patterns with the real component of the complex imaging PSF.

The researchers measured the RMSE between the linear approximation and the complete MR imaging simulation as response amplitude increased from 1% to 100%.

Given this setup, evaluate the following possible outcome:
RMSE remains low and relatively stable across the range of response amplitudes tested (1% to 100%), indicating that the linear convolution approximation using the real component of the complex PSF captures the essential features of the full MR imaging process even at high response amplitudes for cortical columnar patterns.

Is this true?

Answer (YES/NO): NO